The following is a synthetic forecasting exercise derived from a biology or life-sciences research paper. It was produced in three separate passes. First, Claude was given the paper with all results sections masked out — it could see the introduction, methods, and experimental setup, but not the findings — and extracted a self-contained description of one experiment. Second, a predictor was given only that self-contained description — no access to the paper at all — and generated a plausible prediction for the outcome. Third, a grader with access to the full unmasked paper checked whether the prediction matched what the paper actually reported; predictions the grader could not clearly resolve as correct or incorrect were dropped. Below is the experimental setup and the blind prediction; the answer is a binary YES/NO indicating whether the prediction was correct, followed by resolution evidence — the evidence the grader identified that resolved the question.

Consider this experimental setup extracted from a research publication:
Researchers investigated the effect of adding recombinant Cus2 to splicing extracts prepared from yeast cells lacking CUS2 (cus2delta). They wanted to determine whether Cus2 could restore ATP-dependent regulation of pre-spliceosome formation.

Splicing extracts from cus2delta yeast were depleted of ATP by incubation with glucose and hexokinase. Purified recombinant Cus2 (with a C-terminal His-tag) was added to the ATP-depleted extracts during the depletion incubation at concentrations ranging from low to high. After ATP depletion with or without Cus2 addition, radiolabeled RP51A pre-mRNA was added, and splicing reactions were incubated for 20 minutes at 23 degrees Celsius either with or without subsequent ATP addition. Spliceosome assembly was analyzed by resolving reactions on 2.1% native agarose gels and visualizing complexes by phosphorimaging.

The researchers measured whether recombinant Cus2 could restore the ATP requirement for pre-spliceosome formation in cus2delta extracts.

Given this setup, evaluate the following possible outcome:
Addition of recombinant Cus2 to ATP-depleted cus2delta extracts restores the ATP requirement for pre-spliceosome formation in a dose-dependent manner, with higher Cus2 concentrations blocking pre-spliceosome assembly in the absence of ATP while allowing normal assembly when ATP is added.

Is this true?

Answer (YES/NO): NO